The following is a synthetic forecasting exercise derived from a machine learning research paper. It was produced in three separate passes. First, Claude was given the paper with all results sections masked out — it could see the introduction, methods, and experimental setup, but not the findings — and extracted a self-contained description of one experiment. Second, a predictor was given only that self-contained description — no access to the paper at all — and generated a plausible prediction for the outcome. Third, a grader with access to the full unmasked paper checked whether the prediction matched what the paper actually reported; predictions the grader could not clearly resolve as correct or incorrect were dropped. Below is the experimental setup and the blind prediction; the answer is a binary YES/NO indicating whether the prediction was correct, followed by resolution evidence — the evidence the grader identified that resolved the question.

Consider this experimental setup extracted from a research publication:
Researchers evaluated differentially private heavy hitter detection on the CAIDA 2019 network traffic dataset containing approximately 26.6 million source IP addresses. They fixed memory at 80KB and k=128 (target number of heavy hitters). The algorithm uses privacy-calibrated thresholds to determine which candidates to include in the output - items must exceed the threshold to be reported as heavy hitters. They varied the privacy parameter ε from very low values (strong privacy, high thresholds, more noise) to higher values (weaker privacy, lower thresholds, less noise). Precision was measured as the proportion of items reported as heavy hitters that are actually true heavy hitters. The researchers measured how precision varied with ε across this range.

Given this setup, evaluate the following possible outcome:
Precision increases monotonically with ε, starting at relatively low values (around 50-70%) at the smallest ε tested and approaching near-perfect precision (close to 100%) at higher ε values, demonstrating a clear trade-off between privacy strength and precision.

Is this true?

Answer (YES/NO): NO